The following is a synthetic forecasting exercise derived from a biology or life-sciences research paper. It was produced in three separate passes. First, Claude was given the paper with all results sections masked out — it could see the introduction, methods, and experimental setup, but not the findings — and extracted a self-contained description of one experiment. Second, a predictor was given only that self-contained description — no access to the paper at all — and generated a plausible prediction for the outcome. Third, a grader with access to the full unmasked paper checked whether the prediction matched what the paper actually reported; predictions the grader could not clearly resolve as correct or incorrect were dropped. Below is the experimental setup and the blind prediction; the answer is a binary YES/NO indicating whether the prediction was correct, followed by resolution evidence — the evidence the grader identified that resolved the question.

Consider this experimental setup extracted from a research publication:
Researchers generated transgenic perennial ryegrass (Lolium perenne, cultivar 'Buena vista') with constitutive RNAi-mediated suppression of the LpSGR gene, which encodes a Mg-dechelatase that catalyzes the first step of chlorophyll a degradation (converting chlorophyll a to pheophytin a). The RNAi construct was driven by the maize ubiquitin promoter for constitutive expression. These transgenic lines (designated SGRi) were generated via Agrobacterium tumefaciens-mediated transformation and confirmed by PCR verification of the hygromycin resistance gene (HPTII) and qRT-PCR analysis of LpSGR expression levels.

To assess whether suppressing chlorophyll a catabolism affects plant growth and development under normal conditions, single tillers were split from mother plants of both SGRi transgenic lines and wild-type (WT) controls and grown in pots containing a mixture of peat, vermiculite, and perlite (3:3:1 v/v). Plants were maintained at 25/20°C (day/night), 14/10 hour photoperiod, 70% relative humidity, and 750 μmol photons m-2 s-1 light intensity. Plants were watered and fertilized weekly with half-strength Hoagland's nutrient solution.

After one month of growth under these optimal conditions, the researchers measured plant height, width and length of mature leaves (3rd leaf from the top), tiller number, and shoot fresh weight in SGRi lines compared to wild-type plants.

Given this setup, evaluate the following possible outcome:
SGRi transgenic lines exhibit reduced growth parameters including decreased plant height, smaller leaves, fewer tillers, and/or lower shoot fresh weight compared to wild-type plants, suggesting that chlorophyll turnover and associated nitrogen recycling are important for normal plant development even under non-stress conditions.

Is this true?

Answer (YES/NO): YES